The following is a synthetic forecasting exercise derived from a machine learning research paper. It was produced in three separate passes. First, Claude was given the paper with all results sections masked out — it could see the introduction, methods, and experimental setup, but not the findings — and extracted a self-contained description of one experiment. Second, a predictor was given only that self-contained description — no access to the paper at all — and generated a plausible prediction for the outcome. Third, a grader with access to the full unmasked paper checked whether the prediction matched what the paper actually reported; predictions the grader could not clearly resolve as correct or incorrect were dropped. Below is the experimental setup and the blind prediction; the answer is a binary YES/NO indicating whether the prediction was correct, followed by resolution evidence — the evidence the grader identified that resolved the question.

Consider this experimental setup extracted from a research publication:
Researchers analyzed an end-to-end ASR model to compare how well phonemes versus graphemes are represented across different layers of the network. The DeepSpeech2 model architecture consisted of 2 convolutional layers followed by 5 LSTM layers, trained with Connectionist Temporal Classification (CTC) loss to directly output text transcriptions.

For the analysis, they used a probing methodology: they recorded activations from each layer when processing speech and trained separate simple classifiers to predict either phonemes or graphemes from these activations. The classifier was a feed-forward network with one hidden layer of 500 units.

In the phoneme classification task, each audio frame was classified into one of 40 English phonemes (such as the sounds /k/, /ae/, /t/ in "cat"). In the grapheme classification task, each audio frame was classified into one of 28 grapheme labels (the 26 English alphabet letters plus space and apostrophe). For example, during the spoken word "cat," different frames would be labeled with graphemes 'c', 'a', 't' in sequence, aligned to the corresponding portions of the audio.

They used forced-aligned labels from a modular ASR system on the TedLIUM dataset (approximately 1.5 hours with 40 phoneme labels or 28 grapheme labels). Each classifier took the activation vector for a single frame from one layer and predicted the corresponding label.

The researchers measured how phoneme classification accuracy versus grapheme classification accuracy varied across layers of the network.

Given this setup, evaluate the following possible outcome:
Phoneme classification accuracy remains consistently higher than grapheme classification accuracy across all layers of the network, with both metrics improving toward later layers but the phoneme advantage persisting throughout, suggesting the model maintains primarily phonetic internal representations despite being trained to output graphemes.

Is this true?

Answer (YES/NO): NO